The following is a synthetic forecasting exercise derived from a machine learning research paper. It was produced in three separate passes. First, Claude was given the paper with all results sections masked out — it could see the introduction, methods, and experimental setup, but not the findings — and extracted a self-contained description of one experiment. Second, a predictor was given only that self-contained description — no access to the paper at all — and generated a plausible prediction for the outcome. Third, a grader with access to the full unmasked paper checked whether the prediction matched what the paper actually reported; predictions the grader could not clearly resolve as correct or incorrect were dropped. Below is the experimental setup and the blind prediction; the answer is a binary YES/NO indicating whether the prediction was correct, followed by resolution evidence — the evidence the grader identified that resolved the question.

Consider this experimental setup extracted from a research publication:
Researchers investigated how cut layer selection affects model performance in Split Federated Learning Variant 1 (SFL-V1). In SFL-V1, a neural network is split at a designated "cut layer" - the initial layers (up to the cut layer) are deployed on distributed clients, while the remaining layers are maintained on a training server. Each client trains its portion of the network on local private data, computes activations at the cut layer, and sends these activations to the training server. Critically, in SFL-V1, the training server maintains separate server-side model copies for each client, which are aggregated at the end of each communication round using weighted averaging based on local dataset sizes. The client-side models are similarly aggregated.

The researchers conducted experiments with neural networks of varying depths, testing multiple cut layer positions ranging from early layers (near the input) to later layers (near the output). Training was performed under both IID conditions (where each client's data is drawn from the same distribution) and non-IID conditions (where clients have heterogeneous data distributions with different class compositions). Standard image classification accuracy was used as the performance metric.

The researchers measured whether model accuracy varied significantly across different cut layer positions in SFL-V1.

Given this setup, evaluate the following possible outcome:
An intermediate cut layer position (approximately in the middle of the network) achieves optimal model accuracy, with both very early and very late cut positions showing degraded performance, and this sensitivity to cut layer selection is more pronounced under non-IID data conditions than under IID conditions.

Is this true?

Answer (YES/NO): NO